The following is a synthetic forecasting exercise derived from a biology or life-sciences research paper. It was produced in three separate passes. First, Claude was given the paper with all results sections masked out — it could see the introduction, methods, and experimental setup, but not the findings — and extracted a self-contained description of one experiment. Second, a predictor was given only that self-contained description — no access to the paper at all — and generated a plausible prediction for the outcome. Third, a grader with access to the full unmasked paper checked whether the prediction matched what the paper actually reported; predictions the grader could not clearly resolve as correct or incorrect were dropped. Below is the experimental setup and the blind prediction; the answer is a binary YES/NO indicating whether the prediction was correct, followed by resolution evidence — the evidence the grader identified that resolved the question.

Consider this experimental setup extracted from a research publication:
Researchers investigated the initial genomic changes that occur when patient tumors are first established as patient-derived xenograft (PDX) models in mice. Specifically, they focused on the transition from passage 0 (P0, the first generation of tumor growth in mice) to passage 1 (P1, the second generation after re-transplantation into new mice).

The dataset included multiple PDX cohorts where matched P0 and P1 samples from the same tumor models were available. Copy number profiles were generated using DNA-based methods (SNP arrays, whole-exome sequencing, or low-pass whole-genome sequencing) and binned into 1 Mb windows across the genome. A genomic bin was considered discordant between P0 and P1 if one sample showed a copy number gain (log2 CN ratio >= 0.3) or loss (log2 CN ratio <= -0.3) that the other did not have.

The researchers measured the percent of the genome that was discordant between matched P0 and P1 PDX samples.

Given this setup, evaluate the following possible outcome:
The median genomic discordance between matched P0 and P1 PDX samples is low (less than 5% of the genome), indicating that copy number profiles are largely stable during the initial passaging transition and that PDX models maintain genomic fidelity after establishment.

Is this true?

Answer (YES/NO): NO